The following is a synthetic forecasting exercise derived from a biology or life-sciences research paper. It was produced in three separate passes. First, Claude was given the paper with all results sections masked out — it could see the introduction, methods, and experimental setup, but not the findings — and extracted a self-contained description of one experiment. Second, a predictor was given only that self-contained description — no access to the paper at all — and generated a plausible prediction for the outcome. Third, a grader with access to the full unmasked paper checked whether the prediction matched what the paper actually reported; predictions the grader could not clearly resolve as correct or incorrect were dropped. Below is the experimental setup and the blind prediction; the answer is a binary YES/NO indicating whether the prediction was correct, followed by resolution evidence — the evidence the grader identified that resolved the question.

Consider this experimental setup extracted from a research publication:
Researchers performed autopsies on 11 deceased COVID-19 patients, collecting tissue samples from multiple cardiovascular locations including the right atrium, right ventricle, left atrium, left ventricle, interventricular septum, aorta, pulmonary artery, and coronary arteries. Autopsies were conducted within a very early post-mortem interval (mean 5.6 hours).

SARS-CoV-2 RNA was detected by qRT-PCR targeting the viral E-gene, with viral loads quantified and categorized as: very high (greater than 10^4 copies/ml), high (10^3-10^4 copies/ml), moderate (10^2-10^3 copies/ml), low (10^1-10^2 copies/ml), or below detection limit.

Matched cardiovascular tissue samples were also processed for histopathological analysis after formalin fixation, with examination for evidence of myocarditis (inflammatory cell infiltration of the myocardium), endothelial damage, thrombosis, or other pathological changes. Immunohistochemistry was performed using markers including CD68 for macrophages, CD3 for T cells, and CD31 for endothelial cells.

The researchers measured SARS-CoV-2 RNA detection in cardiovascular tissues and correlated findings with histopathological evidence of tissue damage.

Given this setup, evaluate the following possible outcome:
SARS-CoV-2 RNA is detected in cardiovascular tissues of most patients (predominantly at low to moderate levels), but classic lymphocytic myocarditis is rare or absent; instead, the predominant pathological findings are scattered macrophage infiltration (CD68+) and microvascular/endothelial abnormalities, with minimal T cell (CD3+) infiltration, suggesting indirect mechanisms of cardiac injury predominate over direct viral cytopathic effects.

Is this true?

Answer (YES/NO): NO